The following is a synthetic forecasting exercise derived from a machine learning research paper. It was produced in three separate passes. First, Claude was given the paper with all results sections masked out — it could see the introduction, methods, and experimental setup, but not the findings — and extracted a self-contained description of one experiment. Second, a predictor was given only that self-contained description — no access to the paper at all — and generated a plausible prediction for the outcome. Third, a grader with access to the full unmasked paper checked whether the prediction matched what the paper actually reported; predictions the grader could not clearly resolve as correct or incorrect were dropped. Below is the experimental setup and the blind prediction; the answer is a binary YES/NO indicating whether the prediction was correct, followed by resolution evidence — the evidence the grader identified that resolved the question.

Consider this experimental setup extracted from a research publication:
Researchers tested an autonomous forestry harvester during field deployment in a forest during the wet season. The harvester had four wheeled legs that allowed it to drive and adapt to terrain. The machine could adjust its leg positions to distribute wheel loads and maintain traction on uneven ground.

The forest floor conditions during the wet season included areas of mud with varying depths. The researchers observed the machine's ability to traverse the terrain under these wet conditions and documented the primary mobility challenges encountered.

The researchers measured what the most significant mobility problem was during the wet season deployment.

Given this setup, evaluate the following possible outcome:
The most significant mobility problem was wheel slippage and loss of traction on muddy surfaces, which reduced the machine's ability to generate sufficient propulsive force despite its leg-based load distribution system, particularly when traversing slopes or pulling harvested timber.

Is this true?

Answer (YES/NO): NO